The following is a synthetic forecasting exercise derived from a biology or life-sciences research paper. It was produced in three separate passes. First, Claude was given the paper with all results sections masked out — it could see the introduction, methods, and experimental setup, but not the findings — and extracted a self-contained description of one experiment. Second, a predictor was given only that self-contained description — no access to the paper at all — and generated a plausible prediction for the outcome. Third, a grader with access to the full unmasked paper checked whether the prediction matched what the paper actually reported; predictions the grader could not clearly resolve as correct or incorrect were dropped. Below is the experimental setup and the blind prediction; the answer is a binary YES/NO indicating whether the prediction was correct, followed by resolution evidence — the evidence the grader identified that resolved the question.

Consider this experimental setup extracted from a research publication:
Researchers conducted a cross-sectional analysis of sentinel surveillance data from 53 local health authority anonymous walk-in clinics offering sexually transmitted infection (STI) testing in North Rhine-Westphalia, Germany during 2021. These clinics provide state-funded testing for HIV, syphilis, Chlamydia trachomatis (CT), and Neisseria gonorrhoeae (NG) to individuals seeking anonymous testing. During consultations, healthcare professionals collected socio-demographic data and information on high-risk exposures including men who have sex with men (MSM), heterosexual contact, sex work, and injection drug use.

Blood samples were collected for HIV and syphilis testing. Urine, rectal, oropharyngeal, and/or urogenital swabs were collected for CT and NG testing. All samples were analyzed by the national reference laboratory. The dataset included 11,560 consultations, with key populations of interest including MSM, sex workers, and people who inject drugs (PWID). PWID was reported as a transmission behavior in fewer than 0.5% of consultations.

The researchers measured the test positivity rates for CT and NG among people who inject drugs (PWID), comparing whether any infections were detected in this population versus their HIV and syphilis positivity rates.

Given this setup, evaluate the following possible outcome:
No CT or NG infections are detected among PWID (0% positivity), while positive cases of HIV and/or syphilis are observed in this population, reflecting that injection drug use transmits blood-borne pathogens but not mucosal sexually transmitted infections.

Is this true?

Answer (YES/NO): YES